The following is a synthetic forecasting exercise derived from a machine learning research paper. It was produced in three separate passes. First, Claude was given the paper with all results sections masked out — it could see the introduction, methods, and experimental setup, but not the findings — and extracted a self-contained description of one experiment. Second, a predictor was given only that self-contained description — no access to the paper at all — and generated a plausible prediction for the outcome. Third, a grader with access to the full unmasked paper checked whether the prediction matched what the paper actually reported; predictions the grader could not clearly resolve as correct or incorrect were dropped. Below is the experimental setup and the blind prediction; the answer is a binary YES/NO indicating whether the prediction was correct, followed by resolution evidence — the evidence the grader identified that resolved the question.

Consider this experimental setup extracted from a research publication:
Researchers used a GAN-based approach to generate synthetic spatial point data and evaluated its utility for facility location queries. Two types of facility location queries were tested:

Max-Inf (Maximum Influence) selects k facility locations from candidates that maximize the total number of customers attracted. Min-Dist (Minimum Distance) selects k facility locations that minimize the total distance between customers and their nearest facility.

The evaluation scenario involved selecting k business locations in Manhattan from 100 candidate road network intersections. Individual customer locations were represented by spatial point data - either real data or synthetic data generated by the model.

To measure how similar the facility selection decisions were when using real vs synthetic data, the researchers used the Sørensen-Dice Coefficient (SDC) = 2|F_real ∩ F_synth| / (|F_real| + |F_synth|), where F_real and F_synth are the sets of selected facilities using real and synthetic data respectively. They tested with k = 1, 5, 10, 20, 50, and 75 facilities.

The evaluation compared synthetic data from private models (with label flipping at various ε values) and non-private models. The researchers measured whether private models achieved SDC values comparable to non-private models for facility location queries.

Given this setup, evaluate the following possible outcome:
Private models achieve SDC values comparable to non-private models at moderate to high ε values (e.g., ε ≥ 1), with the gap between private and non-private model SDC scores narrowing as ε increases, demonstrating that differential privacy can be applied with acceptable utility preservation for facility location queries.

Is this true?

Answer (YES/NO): NO